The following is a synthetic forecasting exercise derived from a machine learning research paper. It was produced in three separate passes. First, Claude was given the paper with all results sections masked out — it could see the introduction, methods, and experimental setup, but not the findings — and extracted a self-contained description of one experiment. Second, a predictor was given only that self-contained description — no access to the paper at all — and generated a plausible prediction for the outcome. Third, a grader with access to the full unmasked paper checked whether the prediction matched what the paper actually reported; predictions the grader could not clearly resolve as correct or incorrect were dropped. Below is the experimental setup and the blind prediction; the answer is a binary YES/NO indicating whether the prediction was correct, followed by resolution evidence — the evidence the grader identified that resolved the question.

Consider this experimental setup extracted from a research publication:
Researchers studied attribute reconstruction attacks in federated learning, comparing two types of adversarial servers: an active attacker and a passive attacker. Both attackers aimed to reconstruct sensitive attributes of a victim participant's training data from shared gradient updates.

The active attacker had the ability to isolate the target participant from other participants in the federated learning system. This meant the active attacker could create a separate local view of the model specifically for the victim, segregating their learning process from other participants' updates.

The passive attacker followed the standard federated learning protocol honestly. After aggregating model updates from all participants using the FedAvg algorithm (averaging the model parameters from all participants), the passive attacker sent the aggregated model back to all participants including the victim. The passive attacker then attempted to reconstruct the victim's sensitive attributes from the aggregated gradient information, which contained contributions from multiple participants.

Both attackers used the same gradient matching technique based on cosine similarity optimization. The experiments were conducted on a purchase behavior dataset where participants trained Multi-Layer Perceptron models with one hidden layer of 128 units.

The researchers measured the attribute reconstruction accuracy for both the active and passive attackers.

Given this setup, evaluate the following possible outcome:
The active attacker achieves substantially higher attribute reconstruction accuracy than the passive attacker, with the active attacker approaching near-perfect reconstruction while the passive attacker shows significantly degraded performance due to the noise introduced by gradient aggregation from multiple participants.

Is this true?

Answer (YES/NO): NO